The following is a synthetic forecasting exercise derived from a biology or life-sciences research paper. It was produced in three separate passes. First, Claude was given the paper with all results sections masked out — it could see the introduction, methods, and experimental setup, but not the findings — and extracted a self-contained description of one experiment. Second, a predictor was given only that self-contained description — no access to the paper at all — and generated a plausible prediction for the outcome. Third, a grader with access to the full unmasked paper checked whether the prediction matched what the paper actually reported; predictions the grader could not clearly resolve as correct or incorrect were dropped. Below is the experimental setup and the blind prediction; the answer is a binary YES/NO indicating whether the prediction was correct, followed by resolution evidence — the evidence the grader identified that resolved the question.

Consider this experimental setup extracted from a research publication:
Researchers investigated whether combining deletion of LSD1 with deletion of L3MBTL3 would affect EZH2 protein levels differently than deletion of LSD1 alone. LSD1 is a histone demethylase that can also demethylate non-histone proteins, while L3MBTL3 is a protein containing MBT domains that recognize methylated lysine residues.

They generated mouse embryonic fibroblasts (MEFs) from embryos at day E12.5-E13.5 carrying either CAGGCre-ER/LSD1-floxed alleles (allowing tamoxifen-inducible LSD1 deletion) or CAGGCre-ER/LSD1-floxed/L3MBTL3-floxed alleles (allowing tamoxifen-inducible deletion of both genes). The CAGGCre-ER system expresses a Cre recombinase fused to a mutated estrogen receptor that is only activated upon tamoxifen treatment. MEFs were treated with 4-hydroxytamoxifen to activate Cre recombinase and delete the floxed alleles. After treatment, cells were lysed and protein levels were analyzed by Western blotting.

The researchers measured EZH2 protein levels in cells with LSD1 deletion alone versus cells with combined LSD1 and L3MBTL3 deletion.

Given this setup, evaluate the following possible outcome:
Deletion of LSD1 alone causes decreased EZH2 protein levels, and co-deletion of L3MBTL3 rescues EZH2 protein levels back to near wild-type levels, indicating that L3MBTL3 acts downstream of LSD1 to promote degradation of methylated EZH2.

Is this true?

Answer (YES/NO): YES